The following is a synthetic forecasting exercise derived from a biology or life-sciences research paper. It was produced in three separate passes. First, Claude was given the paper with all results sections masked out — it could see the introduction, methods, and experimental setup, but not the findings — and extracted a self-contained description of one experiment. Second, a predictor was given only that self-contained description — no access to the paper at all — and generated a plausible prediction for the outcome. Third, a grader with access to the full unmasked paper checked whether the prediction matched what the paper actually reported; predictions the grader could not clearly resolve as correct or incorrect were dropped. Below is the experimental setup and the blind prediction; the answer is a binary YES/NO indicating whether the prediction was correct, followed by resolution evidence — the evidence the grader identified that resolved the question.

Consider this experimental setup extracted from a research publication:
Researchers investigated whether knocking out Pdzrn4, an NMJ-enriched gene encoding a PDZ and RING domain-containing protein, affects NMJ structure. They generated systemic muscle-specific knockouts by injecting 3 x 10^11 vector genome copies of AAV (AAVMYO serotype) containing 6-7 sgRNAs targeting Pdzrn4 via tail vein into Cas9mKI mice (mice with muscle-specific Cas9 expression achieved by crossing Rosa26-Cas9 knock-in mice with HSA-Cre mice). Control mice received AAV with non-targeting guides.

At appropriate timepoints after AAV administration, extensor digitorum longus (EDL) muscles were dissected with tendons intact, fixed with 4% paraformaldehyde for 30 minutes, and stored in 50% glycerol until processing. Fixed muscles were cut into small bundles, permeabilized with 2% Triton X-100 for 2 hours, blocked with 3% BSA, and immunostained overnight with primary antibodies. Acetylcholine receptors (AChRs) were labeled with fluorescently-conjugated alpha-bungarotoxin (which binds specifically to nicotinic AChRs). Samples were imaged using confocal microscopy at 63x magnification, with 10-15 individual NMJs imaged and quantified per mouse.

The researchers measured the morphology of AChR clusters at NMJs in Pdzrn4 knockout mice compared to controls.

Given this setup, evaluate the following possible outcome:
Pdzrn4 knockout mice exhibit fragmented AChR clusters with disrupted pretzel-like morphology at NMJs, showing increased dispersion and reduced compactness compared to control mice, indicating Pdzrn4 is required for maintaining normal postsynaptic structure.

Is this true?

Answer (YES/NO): YES